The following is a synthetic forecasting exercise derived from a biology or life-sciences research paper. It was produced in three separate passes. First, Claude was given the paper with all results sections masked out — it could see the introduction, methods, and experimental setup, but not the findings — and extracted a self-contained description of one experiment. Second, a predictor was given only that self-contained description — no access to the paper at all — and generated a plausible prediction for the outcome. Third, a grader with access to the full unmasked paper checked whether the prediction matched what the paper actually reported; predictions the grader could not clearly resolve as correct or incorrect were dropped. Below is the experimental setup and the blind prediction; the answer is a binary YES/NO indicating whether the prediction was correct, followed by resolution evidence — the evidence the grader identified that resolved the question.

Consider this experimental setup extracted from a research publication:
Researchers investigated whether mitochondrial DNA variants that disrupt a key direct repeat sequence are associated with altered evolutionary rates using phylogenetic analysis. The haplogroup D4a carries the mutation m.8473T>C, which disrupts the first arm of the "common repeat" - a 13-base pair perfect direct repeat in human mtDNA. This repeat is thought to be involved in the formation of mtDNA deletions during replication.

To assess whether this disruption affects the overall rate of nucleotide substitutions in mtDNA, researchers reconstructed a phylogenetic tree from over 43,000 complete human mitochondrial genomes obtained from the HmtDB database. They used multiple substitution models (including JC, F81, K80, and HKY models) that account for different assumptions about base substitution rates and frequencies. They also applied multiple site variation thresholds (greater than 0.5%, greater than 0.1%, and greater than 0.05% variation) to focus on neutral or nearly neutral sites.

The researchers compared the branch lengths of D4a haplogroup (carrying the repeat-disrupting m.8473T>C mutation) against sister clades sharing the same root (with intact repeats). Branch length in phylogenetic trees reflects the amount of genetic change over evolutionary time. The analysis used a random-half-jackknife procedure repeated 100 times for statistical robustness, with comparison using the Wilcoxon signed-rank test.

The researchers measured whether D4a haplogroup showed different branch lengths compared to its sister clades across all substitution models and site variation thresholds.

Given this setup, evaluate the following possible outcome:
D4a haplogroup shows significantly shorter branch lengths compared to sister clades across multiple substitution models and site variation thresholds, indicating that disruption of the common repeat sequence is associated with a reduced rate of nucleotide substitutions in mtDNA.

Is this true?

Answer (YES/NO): YES